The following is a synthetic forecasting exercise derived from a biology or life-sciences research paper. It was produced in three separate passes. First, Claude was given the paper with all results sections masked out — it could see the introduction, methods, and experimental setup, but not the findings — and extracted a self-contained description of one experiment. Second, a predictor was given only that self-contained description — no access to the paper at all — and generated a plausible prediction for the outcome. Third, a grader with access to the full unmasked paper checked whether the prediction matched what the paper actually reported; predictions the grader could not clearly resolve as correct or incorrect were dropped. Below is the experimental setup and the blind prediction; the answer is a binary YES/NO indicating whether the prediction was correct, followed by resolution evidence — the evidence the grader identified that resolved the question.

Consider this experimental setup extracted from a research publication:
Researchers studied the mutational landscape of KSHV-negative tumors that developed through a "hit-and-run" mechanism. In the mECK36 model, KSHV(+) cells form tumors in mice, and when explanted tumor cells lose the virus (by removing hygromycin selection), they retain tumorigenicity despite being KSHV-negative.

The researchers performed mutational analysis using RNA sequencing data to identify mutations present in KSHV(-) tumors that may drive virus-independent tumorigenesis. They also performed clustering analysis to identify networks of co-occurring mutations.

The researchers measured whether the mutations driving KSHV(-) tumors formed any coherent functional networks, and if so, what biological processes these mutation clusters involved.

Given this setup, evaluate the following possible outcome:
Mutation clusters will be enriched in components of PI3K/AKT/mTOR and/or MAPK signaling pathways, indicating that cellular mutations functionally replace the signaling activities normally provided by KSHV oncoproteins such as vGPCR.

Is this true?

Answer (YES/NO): NO